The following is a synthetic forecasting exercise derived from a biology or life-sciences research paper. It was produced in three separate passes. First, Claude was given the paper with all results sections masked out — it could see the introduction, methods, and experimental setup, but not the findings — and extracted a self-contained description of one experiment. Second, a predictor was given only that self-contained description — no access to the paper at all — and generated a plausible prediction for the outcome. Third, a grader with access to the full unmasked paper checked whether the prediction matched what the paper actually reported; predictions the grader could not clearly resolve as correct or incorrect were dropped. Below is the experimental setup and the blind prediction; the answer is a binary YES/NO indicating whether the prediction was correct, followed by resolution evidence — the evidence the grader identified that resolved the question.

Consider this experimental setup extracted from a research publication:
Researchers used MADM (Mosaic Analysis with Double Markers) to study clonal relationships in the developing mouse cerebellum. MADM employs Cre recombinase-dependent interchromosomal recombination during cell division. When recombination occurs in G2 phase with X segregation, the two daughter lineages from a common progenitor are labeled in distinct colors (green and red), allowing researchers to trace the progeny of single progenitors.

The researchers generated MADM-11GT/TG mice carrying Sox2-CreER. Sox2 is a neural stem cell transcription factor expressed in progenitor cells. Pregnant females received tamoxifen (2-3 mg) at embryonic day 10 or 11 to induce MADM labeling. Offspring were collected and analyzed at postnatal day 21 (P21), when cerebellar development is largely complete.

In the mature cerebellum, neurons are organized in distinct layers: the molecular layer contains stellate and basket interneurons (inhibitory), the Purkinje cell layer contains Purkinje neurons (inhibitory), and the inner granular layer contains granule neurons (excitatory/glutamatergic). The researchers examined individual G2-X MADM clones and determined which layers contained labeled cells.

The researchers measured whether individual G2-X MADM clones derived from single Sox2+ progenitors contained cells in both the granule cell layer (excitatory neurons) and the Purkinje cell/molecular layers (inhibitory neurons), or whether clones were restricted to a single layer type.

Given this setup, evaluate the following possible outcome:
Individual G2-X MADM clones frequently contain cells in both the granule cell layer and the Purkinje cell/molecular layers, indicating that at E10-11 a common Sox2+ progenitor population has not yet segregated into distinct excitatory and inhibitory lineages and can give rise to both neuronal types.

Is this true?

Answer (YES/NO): NO